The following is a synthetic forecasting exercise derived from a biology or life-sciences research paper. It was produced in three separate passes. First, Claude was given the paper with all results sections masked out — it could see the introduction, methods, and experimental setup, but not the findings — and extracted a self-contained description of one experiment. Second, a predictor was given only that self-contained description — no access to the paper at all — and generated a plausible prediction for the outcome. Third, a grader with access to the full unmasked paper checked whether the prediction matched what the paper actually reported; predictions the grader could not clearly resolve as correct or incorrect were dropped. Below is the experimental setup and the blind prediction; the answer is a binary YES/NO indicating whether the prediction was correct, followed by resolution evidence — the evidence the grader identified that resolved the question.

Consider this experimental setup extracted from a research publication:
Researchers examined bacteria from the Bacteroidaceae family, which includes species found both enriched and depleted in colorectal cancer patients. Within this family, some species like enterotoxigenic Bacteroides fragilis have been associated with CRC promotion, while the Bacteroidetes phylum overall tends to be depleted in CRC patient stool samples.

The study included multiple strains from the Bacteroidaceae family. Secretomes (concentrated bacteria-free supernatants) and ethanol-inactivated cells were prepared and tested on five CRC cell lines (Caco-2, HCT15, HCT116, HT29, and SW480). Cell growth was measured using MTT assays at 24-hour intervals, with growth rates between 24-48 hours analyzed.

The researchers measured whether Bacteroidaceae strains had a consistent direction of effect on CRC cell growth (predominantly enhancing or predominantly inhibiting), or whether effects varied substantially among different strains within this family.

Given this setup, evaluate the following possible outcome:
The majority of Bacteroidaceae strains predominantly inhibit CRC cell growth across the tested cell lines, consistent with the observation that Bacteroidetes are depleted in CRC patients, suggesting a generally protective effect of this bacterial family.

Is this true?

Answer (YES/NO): NO